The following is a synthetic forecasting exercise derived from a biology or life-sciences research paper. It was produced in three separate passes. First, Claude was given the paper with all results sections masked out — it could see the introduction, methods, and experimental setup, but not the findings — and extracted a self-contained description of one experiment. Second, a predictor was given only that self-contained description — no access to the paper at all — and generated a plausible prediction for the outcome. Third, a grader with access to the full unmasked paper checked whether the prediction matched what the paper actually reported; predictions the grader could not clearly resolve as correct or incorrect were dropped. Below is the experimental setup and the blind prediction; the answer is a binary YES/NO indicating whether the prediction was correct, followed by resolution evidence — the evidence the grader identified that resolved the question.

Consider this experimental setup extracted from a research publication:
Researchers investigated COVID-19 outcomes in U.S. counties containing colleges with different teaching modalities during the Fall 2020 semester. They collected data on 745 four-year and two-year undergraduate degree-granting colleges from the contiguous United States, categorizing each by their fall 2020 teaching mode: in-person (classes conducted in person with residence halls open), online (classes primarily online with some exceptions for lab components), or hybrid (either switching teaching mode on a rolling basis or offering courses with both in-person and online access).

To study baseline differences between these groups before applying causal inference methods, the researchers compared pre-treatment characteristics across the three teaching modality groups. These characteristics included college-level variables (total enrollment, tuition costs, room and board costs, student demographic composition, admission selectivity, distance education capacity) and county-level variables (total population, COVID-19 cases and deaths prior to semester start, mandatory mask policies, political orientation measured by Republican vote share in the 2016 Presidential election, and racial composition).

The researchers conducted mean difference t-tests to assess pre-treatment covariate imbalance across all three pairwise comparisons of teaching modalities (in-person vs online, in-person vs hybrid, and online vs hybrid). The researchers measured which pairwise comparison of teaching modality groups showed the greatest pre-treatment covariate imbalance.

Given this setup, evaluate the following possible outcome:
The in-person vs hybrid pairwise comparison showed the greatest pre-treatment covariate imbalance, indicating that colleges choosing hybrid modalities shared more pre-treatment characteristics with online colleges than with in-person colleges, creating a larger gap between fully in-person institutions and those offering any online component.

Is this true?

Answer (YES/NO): NO